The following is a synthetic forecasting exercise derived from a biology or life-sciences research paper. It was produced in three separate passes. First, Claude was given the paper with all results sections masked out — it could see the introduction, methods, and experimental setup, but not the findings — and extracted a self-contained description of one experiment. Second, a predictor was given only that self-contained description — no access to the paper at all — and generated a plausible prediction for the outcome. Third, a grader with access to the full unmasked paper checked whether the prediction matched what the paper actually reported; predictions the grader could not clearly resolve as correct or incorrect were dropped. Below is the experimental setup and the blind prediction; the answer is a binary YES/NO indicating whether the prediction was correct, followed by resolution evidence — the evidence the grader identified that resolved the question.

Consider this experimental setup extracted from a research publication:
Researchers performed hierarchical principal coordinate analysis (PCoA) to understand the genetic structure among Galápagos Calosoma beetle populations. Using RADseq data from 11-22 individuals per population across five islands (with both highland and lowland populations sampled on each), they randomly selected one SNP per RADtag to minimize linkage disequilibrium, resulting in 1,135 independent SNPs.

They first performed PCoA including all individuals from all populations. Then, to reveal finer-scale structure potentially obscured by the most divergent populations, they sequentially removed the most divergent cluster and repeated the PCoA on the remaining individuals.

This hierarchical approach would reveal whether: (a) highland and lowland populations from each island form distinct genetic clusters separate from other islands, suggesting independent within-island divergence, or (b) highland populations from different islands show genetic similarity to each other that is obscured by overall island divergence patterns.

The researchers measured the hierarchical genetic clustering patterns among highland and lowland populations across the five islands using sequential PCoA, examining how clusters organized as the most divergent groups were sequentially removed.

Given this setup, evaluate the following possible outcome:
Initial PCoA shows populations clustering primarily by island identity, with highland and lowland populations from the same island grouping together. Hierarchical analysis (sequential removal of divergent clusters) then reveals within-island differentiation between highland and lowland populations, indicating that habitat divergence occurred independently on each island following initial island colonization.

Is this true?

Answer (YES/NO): NO